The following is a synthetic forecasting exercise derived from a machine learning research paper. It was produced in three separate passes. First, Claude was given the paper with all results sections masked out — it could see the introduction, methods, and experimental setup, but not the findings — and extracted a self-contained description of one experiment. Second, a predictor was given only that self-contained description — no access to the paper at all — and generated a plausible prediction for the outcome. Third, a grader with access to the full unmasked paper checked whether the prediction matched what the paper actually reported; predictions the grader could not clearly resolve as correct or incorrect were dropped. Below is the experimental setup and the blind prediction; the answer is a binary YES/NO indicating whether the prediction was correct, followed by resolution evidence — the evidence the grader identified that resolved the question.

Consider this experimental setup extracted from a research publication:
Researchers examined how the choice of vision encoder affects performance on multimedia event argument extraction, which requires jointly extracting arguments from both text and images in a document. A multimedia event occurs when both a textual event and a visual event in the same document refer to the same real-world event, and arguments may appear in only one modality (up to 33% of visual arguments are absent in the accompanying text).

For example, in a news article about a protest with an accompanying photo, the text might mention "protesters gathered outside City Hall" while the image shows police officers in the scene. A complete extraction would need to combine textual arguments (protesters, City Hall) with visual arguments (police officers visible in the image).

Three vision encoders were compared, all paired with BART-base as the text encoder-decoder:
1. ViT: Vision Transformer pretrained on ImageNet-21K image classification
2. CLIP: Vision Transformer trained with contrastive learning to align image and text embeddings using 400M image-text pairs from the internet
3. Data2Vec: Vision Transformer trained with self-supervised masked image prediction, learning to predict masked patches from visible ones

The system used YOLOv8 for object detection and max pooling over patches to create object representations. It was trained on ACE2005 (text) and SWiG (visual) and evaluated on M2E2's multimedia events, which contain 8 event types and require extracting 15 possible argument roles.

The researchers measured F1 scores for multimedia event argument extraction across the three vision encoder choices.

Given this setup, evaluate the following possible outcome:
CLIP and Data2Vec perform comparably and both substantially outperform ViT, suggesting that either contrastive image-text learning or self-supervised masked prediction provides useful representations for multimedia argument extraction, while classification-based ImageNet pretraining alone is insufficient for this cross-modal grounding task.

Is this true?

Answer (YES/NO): NO